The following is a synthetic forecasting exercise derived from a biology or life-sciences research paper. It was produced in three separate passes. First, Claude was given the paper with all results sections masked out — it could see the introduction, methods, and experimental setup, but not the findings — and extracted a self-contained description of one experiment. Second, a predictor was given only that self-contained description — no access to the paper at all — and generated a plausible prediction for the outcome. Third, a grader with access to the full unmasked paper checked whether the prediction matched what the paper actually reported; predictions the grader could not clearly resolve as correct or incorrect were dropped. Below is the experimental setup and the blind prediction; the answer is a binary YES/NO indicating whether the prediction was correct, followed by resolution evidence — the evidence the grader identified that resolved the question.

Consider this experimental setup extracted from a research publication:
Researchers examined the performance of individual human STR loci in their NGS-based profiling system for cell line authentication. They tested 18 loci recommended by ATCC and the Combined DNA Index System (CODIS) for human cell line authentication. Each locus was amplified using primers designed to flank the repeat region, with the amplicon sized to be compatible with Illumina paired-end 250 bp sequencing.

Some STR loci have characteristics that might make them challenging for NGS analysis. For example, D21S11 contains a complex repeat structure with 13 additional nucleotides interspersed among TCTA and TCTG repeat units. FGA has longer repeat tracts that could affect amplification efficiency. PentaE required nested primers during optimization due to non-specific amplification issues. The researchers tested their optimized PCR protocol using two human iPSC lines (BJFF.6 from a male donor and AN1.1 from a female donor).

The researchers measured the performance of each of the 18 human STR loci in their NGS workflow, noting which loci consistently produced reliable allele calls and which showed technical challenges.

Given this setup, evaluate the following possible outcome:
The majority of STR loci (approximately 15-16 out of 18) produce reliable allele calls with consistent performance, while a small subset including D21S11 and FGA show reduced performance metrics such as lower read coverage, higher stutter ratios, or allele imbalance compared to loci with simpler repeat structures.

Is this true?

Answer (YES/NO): NO